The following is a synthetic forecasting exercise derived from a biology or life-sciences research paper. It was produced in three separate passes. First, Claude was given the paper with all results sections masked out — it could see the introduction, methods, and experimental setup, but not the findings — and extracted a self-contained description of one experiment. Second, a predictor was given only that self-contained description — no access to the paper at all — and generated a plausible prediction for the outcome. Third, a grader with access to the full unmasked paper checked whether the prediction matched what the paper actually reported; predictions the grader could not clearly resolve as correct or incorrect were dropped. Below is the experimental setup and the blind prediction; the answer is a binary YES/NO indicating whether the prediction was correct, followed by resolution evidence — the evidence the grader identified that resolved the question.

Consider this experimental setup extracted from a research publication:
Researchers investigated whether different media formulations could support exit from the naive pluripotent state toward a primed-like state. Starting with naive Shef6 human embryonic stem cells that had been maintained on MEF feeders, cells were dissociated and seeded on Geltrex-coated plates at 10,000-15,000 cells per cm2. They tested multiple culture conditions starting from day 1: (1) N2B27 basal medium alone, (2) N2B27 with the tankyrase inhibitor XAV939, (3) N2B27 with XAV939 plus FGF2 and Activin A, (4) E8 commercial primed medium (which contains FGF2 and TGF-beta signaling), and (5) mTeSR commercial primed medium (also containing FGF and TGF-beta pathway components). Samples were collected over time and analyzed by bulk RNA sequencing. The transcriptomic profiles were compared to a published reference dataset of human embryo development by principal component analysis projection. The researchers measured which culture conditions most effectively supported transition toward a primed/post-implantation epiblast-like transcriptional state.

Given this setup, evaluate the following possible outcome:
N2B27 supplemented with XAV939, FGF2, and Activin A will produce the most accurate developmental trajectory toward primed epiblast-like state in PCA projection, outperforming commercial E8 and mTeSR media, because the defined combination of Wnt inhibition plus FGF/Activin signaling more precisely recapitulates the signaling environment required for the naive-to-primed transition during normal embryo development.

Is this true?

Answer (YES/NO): NO